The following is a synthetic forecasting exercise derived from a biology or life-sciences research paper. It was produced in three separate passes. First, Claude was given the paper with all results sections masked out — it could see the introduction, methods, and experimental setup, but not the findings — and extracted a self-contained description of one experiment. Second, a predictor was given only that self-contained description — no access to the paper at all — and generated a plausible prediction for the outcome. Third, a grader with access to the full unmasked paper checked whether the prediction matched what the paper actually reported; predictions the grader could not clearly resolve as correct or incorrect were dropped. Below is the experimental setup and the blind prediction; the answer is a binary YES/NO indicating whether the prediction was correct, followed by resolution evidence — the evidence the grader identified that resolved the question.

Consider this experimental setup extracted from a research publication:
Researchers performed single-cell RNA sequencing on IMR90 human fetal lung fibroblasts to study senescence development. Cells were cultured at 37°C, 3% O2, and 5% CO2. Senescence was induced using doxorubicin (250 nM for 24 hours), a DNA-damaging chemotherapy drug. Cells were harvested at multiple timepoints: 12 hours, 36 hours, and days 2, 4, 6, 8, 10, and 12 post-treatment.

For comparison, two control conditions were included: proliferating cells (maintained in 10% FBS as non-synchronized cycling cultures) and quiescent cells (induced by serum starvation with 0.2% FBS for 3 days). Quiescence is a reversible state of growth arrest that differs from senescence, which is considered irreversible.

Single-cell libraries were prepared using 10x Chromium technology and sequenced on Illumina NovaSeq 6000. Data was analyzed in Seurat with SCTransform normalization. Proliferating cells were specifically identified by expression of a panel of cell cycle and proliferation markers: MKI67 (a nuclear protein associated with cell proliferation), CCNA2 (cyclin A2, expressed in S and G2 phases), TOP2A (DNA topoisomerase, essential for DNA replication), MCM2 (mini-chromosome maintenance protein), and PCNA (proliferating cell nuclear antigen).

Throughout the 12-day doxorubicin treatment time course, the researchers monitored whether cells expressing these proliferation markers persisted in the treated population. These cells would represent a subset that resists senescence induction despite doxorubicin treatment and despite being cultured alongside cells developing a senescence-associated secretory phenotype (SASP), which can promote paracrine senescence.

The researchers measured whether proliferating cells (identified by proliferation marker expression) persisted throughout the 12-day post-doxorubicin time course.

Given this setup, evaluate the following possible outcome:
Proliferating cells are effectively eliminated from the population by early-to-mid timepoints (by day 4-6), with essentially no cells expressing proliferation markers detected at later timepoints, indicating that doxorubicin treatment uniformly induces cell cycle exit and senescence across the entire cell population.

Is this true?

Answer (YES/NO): NO